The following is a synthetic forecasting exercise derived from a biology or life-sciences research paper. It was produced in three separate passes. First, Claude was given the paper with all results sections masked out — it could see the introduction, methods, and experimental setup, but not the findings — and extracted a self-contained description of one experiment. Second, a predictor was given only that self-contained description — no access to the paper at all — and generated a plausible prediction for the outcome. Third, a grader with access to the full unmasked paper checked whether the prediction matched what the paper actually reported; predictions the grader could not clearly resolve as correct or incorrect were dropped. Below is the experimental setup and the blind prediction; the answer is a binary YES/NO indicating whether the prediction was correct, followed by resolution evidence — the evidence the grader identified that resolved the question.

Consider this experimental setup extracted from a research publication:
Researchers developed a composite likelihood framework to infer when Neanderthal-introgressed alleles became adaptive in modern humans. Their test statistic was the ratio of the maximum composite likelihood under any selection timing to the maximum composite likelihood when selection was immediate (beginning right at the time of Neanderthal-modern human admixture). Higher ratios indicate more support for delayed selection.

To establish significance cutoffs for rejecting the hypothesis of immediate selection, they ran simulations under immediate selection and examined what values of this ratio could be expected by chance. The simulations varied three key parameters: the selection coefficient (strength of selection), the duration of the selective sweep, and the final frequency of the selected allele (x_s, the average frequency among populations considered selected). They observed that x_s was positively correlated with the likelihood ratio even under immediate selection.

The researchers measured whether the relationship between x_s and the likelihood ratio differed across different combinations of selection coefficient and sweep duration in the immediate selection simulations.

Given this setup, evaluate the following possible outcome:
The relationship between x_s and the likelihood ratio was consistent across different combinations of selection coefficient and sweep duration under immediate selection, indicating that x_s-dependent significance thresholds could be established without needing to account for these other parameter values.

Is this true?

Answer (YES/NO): YES